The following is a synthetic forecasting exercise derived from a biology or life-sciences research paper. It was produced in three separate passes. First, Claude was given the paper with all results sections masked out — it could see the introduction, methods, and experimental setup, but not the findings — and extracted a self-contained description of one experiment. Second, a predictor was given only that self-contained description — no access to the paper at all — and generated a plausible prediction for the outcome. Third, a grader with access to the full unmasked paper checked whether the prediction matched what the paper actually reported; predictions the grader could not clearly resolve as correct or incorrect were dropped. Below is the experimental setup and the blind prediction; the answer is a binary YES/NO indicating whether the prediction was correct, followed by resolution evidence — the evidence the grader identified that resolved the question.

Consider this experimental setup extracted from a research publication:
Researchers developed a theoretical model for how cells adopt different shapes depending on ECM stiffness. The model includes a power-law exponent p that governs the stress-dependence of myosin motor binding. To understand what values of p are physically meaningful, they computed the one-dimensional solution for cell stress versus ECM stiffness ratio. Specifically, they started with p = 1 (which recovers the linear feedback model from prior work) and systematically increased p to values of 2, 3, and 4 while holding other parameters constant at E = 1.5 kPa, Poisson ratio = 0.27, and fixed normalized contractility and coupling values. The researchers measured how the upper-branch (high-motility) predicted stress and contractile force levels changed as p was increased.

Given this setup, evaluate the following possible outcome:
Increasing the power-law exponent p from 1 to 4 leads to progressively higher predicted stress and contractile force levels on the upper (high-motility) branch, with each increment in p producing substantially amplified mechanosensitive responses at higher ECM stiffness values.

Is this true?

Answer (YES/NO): NO